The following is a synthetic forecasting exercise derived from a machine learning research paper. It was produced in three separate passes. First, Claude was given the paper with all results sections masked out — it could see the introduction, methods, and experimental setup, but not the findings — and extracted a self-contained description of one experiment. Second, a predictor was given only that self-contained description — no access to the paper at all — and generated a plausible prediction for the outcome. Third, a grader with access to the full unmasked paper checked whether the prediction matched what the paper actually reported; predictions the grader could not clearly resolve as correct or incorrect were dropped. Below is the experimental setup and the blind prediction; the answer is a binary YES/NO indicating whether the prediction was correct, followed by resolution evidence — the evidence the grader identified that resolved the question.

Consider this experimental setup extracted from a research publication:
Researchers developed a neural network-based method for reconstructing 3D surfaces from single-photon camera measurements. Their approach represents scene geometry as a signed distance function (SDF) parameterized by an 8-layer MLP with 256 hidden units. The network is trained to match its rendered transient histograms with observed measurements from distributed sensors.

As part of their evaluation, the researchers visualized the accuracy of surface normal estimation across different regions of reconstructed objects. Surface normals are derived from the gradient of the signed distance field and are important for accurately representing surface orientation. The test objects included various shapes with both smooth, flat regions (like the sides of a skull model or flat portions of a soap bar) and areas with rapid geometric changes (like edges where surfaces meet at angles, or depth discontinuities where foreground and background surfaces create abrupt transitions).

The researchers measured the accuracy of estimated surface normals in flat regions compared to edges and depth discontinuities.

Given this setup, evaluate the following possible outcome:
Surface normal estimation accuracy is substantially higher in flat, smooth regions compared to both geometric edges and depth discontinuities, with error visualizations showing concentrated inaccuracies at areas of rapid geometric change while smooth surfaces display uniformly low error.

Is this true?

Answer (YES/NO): YES